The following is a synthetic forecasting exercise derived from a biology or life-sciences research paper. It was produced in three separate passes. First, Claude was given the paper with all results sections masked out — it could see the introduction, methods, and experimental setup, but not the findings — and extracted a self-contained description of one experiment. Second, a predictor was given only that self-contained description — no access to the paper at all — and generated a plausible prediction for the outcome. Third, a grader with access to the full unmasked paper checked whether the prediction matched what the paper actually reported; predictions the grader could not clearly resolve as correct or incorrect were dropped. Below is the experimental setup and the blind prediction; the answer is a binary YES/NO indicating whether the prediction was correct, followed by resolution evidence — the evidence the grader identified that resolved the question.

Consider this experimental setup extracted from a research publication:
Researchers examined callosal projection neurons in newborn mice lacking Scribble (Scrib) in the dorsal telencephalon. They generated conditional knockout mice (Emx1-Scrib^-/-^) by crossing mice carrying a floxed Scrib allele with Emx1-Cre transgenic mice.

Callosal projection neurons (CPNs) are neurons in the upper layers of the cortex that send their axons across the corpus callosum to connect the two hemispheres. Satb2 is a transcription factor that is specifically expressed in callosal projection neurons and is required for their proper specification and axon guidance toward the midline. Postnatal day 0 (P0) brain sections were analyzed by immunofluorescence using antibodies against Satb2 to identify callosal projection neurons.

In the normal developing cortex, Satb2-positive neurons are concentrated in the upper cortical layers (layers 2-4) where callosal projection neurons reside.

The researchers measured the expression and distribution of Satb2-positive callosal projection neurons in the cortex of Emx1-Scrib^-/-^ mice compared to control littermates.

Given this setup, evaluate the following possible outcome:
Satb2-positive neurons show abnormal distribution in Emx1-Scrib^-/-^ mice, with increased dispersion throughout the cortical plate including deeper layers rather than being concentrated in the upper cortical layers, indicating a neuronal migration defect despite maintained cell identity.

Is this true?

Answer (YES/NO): NO